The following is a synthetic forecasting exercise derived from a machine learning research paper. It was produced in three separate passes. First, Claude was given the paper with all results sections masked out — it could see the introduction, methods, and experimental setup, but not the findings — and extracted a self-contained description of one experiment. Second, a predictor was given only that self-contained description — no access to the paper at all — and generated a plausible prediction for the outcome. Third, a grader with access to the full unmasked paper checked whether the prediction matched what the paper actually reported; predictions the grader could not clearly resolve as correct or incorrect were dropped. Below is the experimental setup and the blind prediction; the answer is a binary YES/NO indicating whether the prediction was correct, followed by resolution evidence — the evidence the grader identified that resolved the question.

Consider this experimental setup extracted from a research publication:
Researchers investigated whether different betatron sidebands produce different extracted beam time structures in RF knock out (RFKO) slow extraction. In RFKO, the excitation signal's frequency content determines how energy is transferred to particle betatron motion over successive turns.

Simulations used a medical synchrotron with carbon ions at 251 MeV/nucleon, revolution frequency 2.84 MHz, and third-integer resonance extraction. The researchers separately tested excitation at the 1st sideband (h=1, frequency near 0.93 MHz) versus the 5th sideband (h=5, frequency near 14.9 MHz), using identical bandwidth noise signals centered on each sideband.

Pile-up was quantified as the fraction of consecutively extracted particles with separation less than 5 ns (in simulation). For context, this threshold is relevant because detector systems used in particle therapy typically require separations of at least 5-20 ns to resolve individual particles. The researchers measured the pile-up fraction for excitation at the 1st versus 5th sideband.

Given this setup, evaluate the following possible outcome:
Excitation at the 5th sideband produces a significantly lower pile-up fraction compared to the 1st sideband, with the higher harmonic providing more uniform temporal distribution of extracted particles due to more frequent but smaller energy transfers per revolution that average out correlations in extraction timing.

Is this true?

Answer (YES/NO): YES